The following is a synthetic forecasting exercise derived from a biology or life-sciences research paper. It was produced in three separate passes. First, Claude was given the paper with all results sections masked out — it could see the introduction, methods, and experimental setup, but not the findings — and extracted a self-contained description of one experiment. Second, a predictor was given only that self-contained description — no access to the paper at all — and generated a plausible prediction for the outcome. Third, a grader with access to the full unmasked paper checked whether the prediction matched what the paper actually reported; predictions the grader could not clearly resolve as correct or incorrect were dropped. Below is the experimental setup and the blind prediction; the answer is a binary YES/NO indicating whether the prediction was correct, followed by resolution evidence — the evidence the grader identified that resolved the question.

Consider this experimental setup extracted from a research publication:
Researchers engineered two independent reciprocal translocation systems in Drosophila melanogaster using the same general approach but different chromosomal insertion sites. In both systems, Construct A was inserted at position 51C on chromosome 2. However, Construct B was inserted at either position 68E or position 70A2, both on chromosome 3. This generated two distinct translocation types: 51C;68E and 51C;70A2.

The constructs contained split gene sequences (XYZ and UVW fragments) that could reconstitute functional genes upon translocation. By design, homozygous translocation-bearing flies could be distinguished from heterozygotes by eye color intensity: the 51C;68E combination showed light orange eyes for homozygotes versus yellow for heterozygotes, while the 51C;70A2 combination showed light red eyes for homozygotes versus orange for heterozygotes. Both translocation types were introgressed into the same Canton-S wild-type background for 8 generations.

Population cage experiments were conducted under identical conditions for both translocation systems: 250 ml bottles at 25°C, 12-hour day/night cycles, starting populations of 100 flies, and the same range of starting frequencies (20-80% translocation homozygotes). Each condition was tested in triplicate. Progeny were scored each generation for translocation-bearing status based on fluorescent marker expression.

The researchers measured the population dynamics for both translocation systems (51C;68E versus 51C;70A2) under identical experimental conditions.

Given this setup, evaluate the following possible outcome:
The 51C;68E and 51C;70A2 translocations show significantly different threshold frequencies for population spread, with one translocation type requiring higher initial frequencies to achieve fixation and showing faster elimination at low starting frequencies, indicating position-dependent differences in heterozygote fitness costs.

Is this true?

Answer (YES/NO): NO